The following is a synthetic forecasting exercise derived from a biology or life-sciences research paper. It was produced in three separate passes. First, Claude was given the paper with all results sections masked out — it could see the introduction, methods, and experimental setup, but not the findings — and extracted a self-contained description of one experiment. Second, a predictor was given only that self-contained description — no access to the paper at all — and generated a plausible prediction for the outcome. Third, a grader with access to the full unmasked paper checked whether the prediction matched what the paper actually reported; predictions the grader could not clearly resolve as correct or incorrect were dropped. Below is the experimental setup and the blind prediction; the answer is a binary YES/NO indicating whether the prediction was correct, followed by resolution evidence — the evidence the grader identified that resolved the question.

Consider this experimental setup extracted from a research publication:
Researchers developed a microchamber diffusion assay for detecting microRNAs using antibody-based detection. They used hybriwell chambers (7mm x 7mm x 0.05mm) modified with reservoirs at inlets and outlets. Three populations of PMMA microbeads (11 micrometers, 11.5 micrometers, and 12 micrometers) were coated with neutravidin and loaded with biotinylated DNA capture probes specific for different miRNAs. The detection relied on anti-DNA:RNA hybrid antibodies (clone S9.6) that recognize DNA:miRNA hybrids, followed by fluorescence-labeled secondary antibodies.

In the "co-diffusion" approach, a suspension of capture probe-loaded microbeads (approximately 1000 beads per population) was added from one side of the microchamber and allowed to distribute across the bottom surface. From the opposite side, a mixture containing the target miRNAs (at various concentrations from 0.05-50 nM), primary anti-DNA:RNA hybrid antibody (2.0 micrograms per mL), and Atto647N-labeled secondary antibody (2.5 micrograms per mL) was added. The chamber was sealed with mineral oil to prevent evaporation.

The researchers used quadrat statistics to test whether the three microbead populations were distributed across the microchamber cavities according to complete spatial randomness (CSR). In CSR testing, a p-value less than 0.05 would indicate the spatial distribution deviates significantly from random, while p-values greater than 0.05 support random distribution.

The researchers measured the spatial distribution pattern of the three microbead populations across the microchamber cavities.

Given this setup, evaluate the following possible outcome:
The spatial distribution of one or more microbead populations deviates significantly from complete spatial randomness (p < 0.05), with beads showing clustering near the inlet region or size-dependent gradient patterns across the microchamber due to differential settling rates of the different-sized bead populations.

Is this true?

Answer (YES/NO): NO